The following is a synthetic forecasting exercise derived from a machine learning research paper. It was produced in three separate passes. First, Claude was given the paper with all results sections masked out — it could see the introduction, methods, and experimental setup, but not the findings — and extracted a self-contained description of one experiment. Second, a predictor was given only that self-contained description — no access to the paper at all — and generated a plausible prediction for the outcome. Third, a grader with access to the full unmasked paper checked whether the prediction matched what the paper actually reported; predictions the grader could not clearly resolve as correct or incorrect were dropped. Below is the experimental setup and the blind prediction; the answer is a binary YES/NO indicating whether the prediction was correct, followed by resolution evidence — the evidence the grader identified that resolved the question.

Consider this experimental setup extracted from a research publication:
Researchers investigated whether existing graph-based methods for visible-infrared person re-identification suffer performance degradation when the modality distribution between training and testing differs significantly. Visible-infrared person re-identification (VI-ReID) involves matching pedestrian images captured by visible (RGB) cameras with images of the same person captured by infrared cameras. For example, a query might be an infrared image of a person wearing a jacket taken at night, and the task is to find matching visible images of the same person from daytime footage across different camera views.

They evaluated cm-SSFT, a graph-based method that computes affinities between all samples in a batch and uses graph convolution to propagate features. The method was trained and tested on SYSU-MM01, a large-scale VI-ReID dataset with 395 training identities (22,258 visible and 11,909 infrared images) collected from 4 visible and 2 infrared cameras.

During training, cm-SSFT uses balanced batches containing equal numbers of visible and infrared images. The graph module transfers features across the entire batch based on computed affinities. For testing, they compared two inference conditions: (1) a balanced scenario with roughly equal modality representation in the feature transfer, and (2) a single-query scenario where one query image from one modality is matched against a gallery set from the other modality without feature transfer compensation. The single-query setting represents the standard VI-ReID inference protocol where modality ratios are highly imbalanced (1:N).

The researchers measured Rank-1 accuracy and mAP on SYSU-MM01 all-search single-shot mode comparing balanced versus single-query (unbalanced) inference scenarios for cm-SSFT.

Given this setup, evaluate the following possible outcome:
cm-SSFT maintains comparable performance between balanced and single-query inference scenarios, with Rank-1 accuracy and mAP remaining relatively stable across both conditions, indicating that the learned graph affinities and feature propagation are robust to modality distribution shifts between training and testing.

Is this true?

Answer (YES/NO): NO